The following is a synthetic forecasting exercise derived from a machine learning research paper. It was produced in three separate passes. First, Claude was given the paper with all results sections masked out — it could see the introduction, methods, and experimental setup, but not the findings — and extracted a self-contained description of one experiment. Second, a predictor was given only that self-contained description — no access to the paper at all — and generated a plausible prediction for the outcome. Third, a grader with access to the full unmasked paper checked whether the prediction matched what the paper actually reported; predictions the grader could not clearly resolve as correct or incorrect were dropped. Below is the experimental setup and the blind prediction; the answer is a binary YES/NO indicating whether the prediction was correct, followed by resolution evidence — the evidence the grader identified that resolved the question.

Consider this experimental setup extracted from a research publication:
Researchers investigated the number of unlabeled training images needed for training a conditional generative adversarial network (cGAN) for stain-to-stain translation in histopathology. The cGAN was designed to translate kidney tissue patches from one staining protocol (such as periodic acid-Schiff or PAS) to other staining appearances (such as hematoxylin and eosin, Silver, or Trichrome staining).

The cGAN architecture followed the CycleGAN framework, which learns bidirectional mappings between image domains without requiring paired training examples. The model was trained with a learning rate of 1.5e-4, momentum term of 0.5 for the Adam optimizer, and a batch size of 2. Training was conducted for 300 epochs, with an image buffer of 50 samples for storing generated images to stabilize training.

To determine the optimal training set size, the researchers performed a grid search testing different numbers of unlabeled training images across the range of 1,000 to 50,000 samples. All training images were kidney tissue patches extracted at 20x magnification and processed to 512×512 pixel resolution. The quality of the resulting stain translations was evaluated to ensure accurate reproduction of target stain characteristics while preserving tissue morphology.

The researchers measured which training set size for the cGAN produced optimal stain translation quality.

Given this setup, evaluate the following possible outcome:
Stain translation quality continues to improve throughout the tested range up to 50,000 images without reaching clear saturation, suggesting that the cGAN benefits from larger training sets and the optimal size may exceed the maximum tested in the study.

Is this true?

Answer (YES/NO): NO